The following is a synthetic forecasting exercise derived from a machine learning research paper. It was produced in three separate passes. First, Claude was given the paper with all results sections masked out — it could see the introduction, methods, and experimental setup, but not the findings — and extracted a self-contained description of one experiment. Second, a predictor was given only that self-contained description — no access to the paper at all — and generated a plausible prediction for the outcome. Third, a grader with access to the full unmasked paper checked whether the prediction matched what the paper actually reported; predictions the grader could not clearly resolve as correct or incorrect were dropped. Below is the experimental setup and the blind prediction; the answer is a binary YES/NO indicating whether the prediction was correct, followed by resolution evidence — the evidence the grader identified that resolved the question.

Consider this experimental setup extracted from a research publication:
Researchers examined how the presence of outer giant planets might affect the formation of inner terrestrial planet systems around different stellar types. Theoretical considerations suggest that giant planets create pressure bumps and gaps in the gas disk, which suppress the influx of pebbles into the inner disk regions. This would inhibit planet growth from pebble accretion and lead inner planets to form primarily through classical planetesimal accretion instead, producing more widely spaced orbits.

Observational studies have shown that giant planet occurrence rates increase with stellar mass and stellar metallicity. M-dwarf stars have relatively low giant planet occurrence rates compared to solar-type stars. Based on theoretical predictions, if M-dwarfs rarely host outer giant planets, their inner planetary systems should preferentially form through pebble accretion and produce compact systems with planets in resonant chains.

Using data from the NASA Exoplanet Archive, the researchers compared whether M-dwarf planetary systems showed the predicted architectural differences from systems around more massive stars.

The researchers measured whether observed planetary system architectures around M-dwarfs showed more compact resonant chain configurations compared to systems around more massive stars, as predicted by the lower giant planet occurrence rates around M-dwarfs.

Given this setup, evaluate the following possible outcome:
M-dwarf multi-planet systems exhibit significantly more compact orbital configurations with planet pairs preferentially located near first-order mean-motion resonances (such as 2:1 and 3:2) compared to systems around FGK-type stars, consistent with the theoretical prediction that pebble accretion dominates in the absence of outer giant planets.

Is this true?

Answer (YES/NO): NO